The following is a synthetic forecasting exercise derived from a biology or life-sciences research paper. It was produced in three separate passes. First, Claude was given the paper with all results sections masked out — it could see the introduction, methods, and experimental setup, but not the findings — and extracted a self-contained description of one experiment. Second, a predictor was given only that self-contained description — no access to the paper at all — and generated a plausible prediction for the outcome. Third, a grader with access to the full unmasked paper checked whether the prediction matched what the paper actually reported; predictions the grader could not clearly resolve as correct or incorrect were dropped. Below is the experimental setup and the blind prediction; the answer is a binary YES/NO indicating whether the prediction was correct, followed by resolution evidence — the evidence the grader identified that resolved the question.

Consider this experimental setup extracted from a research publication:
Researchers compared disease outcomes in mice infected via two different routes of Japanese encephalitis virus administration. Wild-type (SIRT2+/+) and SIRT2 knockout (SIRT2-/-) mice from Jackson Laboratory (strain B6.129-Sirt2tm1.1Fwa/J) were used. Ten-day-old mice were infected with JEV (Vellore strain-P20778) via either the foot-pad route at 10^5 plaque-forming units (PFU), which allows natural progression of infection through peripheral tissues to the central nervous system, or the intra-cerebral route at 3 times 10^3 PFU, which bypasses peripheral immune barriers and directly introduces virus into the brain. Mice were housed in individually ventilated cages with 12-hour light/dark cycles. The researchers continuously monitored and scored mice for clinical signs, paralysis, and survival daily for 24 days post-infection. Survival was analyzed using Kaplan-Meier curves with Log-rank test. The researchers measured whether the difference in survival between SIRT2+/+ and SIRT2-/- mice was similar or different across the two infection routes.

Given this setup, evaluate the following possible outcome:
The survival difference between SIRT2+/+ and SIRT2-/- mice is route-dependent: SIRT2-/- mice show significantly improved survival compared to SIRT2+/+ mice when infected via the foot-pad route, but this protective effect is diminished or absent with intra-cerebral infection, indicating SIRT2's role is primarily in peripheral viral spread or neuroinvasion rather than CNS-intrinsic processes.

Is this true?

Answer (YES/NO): NO